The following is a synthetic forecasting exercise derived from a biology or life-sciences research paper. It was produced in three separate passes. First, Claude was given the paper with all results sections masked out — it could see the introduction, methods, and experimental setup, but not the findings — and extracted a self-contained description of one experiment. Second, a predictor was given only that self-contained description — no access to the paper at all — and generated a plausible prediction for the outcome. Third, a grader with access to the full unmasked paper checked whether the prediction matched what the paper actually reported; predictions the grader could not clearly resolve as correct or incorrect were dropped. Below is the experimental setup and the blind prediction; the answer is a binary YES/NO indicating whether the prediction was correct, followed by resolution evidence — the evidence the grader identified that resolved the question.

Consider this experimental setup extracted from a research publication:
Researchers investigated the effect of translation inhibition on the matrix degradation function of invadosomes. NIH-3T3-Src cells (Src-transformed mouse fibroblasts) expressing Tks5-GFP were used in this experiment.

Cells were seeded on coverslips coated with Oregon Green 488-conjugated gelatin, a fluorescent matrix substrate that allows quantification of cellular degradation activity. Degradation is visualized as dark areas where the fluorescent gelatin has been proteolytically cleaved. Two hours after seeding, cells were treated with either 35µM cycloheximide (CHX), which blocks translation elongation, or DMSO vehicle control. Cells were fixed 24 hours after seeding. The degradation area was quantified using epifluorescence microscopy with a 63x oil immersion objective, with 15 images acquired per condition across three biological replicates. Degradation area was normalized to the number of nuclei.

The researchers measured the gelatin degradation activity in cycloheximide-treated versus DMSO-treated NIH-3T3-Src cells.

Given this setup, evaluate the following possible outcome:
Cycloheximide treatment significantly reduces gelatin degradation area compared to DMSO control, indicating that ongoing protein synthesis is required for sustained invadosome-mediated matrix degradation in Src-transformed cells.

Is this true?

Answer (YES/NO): YES